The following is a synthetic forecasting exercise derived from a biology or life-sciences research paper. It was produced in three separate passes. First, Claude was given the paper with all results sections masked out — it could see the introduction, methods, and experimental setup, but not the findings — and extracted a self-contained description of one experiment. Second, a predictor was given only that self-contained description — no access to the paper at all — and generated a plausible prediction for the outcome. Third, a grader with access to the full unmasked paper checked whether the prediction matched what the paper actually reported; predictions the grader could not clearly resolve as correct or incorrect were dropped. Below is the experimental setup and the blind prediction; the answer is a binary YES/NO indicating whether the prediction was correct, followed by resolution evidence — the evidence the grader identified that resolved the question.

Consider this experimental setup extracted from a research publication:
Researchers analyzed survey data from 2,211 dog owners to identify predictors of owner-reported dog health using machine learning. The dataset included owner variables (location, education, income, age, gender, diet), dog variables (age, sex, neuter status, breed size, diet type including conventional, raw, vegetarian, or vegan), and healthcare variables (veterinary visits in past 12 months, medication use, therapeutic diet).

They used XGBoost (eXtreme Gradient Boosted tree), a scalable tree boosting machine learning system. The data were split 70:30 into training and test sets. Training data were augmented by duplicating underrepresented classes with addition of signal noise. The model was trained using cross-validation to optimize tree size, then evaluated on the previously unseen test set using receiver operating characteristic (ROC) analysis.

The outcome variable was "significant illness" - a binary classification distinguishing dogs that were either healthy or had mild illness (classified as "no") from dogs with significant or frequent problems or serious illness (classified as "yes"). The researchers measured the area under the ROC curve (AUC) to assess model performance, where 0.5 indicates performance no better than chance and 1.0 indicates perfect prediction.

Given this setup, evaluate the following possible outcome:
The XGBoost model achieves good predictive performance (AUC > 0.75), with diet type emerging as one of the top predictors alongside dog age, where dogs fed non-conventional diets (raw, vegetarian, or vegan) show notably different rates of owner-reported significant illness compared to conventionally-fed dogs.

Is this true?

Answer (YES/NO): NO